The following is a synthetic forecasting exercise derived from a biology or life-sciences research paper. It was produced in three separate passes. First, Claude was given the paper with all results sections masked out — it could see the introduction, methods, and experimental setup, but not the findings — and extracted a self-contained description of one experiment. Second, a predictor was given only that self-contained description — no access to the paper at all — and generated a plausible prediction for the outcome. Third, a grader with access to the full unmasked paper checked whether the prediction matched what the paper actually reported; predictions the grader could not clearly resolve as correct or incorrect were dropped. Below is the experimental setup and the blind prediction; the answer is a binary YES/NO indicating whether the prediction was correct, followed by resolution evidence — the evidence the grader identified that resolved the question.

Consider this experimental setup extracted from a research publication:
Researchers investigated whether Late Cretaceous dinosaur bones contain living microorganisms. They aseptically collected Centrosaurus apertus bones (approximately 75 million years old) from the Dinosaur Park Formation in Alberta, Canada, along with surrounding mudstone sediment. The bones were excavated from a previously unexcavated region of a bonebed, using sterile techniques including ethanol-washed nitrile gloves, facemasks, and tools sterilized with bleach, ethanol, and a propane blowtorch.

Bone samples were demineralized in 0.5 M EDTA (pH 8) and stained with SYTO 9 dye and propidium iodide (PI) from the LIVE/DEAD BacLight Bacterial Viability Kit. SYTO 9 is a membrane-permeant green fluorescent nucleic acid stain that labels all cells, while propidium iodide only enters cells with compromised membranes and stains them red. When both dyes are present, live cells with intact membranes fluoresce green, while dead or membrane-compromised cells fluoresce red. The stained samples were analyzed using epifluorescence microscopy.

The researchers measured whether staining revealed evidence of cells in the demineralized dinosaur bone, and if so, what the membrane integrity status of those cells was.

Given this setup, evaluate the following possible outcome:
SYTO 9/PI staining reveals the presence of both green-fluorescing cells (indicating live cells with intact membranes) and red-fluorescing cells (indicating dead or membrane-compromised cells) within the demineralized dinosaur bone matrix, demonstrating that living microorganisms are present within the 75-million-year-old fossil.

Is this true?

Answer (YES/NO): NO